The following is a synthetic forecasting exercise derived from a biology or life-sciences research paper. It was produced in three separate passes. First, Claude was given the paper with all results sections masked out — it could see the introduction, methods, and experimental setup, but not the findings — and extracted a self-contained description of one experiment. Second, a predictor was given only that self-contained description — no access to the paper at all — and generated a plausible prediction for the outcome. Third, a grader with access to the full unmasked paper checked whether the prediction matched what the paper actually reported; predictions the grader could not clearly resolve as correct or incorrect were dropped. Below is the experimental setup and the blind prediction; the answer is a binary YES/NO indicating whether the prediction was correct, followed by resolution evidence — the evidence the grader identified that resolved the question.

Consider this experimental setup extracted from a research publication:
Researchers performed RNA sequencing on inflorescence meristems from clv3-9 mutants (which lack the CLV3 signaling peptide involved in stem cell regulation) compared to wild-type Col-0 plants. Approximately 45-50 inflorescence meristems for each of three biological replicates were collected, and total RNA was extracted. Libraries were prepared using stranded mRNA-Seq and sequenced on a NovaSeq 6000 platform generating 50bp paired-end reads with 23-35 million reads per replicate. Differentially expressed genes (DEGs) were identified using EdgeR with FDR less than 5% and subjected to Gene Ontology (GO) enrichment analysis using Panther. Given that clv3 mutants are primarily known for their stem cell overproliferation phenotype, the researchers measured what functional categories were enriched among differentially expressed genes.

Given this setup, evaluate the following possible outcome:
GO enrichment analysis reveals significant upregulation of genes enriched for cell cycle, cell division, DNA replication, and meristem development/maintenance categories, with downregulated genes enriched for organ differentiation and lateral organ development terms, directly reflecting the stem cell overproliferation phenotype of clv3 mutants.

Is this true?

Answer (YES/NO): NO